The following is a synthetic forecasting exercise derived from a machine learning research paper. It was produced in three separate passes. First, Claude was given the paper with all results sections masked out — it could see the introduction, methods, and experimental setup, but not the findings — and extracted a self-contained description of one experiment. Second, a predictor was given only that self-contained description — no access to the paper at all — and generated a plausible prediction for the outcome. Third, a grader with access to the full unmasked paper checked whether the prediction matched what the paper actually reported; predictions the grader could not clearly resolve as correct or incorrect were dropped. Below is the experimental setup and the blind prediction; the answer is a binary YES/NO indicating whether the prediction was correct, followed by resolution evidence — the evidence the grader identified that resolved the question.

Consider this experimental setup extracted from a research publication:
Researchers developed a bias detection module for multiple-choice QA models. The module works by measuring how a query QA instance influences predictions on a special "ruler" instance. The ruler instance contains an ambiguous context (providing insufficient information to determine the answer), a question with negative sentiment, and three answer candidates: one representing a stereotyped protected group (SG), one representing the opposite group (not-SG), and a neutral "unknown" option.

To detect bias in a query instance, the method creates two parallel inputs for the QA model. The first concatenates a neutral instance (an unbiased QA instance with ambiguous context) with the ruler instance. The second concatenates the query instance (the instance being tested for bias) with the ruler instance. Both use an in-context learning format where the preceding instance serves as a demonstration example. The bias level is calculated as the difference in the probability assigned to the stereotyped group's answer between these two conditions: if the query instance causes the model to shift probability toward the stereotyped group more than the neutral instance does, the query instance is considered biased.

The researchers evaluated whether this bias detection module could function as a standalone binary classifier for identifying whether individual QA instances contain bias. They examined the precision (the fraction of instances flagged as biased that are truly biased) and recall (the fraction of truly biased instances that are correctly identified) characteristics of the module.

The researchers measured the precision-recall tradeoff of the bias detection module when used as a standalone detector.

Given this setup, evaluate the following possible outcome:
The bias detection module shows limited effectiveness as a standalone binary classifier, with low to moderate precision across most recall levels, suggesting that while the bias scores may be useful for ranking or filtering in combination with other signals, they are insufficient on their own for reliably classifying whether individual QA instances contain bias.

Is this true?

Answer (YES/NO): NO